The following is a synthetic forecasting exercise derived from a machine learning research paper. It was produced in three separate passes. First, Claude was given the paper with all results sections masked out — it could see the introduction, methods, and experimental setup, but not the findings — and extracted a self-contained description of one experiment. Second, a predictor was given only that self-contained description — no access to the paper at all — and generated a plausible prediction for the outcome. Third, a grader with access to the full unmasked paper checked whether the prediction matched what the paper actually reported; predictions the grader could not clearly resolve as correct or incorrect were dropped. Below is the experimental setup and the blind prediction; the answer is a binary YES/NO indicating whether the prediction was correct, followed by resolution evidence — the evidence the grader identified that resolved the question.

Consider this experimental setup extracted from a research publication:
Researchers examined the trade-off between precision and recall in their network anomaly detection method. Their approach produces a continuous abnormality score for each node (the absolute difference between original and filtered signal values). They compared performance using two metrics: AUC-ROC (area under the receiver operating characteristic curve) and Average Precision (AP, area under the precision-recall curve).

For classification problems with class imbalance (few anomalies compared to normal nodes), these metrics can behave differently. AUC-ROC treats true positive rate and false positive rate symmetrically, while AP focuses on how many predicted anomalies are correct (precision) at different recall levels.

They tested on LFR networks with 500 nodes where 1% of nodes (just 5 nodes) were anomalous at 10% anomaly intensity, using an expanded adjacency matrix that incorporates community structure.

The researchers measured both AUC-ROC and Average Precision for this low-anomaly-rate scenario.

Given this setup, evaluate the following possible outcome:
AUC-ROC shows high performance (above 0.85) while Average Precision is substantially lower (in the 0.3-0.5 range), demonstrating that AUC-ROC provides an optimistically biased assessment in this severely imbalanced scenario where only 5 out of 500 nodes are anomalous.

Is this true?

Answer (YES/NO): NO